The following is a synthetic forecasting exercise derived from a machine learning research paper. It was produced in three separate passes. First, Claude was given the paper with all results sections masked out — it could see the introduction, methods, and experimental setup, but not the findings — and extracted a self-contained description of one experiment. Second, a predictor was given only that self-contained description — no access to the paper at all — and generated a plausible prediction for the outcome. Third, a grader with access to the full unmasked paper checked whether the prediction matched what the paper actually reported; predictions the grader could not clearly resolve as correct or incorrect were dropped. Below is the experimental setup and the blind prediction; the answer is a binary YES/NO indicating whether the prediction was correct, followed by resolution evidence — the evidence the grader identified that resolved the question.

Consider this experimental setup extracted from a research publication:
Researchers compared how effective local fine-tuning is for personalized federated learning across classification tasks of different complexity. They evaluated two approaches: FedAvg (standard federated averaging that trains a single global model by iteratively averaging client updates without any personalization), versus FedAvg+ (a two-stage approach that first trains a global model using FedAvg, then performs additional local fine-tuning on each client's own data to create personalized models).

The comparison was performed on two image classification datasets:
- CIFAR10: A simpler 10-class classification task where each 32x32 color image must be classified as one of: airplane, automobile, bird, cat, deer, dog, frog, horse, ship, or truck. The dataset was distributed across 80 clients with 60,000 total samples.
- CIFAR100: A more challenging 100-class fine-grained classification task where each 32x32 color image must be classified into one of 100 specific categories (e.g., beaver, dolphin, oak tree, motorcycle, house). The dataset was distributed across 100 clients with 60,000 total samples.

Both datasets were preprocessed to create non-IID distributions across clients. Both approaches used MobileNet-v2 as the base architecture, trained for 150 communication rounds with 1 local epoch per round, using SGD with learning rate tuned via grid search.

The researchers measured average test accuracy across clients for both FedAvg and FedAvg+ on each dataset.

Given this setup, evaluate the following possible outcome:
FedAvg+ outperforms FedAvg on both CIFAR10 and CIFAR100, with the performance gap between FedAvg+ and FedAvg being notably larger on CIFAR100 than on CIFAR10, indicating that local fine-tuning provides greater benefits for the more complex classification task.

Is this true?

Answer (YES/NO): NO